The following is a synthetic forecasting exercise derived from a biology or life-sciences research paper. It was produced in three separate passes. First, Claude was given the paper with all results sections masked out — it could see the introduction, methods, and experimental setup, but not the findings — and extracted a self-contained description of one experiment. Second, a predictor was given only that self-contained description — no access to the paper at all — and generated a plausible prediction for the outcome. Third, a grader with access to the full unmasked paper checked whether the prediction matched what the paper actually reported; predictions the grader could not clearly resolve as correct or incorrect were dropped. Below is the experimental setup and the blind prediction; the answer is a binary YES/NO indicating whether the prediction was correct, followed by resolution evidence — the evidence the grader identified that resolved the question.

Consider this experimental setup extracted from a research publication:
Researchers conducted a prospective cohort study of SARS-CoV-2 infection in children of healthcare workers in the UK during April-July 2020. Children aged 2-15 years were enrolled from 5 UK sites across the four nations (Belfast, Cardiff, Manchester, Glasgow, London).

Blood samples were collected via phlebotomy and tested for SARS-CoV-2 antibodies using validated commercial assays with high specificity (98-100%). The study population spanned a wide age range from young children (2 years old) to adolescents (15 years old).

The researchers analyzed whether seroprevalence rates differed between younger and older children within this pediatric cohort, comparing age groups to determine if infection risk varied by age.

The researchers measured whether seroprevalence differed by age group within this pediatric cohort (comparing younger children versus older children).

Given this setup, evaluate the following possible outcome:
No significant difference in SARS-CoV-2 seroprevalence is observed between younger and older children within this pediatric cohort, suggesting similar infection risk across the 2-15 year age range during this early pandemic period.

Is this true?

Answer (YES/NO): YES